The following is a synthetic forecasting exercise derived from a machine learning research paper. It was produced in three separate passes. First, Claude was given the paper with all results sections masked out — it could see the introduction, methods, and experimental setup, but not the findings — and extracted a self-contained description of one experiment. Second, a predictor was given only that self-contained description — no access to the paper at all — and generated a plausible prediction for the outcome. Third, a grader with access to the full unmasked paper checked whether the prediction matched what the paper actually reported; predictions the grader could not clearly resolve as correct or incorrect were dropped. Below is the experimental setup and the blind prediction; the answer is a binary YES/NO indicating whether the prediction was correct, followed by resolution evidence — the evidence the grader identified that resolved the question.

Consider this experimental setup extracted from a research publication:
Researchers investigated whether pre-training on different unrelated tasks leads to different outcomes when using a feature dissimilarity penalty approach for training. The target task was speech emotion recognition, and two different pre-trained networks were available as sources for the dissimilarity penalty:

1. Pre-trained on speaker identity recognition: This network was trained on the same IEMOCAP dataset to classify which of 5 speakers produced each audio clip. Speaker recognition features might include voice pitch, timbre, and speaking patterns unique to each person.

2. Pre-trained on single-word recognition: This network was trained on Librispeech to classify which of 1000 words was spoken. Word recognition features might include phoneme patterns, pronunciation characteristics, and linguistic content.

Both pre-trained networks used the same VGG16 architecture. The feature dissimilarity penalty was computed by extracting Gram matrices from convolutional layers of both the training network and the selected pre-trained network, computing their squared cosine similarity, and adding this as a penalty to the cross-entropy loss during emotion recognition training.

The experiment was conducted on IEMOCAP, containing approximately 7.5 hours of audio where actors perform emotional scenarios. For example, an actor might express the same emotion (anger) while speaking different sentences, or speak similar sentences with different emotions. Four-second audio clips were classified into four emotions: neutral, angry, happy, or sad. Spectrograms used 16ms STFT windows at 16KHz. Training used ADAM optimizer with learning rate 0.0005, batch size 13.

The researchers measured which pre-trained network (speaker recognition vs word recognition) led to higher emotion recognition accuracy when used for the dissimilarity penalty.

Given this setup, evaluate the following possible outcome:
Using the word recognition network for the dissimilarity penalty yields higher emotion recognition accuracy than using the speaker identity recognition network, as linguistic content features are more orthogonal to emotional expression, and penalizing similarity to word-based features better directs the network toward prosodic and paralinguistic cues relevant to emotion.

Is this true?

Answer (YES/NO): NO